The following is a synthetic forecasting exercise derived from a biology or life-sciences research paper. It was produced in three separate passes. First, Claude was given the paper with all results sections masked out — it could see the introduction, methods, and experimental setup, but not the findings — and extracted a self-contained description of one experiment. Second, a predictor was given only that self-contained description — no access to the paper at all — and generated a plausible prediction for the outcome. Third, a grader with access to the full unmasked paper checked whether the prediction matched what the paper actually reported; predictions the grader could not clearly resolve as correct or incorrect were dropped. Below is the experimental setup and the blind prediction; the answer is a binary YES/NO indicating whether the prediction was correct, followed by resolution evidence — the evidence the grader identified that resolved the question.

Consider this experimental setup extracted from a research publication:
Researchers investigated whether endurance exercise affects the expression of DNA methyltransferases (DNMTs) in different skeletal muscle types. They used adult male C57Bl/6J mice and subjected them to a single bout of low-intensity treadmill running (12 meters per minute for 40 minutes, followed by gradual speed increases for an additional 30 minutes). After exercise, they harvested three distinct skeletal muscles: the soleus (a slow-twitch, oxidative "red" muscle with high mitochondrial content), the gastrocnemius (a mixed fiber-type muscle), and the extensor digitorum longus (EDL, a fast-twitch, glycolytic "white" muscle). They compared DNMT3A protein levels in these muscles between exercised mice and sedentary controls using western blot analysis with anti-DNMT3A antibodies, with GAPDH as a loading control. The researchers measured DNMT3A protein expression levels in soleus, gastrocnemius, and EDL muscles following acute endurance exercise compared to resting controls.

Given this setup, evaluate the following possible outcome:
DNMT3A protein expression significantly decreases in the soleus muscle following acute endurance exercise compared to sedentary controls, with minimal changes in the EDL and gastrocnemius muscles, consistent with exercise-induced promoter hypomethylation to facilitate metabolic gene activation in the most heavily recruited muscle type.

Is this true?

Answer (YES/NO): NO